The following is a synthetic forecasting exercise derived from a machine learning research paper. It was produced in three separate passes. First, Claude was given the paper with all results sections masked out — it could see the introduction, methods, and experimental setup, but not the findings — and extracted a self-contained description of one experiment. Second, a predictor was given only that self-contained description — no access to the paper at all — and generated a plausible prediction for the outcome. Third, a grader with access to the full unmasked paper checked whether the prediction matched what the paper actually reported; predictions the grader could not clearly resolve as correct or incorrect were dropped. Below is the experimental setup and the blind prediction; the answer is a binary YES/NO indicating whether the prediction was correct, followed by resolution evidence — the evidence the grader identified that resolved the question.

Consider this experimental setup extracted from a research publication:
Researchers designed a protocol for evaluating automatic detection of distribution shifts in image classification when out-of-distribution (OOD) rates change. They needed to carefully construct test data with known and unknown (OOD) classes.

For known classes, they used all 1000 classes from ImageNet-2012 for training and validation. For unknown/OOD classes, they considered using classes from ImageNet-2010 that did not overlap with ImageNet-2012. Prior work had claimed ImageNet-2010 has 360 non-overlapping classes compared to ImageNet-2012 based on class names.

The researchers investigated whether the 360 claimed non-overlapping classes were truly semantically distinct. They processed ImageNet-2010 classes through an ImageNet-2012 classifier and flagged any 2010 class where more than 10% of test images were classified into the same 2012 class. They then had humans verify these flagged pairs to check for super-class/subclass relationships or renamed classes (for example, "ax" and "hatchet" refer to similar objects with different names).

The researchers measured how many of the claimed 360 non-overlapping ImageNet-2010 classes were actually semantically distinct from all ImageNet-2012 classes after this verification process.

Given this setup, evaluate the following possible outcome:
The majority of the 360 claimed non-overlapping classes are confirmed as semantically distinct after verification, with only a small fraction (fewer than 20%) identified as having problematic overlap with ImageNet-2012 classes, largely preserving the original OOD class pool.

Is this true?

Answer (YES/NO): NO